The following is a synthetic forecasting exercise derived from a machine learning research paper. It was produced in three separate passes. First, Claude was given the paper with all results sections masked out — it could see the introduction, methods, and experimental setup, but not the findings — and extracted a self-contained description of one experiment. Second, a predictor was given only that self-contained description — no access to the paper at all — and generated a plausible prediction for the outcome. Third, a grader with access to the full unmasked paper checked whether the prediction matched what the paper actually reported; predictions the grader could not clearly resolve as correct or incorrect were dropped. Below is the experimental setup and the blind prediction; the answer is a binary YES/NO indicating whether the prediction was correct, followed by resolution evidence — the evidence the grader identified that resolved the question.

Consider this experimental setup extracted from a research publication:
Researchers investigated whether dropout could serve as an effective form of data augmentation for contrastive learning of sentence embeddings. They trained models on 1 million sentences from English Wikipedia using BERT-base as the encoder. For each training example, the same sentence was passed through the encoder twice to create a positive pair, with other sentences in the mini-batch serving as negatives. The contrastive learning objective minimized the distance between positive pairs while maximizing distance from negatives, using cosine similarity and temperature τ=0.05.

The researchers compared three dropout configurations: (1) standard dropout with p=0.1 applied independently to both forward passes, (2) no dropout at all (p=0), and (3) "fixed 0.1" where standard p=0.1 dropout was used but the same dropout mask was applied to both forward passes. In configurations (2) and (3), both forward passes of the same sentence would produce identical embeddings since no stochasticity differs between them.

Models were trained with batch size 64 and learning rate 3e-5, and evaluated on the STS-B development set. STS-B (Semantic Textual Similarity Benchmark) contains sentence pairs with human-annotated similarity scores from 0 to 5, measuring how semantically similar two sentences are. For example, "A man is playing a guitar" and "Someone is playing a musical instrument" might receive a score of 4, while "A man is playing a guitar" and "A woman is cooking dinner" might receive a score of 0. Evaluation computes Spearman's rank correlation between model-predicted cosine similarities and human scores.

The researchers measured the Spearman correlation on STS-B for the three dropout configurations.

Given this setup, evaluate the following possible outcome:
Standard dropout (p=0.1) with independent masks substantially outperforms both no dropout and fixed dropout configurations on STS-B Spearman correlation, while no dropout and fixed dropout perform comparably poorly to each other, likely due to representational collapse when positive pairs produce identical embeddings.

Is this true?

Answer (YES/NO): YES